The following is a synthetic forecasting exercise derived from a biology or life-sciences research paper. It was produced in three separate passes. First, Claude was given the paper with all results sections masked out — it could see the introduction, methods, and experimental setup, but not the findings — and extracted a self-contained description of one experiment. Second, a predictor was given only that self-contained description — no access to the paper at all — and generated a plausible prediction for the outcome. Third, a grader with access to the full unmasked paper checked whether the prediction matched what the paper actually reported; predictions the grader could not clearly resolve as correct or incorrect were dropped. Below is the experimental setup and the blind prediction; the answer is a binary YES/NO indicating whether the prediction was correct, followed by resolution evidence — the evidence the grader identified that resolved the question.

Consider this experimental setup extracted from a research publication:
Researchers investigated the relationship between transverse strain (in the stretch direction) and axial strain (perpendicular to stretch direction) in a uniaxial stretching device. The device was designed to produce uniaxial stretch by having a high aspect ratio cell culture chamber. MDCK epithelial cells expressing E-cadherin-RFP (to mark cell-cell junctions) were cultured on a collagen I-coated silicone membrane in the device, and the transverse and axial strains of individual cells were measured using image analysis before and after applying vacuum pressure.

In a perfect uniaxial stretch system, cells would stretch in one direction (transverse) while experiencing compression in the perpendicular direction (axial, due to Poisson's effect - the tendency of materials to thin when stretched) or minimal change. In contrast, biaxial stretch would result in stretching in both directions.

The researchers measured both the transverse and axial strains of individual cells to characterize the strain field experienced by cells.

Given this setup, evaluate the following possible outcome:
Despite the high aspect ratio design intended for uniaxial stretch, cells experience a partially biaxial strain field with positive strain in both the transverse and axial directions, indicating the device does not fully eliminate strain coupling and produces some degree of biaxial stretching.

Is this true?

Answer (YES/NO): NO